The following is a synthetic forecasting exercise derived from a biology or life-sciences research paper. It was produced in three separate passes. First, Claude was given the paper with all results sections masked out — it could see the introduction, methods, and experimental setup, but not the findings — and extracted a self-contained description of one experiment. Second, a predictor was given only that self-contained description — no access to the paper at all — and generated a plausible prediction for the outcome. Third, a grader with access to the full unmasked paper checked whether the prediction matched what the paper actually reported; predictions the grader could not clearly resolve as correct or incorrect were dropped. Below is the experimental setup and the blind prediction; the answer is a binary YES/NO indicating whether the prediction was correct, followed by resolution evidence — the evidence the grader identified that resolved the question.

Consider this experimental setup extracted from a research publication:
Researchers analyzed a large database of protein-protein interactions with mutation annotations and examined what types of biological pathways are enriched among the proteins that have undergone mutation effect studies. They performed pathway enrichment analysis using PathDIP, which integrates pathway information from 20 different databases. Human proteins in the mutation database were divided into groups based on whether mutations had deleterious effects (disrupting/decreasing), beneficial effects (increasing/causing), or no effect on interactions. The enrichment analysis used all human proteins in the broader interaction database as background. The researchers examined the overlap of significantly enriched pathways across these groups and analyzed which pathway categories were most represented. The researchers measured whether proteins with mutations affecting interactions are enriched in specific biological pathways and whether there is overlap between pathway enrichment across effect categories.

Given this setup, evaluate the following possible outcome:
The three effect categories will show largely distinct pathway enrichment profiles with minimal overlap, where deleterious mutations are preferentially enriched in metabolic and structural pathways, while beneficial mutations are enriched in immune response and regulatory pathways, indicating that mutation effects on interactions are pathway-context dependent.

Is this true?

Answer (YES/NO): NO